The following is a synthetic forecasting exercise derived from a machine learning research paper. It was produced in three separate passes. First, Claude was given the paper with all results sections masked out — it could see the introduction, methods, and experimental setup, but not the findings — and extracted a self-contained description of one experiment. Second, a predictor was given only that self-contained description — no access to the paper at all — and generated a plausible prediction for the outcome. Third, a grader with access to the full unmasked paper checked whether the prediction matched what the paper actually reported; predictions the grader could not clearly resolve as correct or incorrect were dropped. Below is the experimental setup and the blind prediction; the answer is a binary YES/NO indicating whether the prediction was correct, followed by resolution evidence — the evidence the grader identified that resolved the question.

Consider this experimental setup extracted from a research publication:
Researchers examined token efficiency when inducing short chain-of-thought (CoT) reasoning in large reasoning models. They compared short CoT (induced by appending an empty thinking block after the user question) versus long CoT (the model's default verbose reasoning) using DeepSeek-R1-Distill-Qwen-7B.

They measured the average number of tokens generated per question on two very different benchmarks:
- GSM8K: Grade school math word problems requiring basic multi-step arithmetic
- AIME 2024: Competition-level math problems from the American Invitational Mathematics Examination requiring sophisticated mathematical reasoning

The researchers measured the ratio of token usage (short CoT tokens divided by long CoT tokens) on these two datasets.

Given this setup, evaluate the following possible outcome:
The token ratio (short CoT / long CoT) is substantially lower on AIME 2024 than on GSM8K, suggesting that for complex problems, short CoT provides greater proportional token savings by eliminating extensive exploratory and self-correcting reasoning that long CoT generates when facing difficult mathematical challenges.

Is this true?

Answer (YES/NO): NO